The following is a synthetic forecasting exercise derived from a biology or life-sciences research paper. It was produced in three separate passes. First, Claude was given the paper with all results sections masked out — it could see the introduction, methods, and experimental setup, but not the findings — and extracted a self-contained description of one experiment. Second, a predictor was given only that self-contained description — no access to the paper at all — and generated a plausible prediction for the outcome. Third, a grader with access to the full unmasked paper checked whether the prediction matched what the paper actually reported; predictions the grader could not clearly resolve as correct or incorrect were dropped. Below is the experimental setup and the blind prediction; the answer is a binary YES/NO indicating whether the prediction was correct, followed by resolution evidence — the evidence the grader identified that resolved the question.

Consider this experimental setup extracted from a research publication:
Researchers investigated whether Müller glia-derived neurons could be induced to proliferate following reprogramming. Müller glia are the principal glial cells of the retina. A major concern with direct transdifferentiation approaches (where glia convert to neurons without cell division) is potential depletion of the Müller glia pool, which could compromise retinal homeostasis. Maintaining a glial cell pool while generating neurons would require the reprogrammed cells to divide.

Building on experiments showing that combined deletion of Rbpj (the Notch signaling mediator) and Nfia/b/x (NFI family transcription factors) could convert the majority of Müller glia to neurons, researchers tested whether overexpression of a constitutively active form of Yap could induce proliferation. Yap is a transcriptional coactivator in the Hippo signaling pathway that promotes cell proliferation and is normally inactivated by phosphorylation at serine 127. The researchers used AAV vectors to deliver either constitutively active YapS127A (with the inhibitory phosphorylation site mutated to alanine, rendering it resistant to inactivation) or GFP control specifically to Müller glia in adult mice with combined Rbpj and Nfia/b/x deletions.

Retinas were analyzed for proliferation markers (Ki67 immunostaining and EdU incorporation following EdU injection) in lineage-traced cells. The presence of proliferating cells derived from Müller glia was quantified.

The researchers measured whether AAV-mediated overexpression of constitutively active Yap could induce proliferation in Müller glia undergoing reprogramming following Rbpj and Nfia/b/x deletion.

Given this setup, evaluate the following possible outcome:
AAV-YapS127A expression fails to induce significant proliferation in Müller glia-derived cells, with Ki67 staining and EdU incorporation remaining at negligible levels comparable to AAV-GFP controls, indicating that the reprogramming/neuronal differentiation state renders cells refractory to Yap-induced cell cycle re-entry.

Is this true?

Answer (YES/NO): NO